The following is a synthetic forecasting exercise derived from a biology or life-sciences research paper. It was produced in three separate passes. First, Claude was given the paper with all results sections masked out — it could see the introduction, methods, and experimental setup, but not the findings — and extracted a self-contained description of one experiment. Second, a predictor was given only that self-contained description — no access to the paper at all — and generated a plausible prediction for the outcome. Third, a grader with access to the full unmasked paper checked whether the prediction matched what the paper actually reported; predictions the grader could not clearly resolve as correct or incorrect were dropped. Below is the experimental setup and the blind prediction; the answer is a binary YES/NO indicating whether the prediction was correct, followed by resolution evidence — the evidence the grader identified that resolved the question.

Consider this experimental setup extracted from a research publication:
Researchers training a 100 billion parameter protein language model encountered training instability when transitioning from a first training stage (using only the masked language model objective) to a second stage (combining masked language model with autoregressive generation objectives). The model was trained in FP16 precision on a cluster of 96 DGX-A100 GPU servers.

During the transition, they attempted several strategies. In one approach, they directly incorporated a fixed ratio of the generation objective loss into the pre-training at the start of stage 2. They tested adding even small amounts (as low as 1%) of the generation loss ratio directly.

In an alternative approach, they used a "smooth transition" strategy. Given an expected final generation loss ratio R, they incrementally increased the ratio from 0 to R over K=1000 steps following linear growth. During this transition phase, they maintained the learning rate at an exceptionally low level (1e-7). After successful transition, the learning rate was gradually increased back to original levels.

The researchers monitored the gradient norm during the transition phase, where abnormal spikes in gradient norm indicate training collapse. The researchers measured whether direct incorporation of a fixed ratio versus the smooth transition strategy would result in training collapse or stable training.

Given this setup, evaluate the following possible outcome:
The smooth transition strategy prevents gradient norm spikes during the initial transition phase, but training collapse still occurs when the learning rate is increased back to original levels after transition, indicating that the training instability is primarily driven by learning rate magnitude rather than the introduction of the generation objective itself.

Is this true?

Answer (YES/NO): NO